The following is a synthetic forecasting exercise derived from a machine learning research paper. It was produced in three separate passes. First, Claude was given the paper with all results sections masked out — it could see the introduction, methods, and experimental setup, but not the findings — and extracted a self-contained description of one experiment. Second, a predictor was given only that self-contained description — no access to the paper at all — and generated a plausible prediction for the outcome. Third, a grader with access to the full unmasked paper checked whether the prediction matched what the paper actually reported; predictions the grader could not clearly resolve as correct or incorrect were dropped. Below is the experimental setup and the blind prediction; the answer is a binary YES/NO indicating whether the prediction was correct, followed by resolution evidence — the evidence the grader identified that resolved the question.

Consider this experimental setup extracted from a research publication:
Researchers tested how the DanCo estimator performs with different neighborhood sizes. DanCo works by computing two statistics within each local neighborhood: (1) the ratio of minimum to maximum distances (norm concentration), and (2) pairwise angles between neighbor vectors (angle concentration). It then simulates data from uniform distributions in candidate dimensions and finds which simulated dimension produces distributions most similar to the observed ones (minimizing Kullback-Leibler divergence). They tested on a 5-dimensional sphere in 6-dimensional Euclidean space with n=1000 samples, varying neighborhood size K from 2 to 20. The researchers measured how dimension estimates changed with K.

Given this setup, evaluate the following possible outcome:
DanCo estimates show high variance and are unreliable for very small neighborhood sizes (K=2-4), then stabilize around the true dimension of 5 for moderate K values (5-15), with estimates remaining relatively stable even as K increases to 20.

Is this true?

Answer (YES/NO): NO